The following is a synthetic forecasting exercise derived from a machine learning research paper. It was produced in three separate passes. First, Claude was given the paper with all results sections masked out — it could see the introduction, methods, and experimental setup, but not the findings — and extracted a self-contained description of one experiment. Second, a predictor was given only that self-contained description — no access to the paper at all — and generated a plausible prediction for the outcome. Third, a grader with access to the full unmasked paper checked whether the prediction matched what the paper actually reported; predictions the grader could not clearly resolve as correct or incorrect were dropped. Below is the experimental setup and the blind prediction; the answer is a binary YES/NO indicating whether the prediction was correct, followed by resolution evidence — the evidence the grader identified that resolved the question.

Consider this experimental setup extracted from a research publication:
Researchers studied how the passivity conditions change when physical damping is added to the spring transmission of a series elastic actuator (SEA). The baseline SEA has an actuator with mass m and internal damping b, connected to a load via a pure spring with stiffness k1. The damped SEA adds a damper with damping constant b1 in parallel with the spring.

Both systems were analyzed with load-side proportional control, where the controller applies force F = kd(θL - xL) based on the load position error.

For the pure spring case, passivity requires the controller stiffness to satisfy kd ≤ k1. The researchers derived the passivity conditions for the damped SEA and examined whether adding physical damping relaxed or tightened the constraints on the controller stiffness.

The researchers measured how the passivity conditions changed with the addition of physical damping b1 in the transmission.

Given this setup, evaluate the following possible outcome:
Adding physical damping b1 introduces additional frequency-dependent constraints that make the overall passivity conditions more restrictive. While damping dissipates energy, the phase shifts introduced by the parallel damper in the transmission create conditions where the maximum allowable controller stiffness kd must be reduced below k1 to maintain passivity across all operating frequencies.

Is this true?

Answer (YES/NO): NO